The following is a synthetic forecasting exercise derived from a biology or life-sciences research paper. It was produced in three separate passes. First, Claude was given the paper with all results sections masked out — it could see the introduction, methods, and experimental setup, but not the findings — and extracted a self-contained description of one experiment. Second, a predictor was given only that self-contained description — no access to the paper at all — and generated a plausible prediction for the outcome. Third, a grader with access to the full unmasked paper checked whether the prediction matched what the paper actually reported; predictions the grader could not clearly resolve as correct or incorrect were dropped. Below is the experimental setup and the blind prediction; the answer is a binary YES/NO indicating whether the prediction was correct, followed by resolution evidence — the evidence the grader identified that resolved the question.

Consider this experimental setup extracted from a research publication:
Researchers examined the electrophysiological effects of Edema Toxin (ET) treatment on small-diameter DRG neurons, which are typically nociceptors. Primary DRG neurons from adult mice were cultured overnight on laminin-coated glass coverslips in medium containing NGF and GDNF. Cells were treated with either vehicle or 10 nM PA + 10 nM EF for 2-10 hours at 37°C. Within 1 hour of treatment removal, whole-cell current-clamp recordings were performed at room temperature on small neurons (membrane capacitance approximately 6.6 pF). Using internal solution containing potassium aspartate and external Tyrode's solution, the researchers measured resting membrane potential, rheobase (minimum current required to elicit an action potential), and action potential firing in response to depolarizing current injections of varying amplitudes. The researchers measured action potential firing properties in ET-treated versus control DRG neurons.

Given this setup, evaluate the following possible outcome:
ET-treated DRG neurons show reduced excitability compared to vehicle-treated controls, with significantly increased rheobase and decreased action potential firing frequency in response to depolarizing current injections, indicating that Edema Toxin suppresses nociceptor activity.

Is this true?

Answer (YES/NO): NO